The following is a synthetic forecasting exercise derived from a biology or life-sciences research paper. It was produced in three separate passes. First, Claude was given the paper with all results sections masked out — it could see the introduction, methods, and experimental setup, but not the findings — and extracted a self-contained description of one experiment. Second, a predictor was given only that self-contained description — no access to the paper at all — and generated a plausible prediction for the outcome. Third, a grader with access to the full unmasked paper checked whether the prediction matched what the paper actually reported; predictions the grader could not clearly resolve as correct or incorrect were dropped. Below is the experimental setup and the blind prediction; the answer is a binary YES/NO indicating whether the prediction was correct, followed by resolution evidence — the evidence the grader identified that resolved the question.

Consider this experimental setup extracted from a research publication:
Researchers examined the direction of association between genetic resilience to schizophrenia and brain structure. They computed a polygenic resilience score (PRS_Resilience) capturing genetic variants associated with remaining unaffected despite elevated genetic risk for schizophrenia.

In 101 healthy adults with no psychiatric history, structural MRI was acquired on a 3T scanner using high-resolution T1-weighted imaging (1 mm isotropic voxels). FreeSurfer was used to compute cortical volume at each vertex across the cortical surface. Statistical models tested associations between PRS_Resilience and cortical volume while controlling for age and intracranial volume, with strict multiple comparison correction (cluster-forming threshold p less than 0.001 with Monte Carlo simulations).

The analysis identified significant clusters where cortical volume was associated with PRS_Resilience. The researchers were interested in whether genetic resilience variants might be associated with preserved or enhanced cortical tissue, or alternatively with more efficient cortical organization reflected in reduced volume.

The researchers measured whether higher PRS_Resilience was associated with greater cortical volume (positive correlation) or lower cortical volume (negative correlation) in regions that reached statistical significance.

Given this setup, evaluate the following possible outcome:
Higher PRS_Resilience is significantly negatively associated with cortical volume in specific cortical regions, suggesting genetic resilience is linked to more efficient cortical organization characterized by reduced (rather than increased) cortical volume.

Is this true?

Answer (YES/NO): NO